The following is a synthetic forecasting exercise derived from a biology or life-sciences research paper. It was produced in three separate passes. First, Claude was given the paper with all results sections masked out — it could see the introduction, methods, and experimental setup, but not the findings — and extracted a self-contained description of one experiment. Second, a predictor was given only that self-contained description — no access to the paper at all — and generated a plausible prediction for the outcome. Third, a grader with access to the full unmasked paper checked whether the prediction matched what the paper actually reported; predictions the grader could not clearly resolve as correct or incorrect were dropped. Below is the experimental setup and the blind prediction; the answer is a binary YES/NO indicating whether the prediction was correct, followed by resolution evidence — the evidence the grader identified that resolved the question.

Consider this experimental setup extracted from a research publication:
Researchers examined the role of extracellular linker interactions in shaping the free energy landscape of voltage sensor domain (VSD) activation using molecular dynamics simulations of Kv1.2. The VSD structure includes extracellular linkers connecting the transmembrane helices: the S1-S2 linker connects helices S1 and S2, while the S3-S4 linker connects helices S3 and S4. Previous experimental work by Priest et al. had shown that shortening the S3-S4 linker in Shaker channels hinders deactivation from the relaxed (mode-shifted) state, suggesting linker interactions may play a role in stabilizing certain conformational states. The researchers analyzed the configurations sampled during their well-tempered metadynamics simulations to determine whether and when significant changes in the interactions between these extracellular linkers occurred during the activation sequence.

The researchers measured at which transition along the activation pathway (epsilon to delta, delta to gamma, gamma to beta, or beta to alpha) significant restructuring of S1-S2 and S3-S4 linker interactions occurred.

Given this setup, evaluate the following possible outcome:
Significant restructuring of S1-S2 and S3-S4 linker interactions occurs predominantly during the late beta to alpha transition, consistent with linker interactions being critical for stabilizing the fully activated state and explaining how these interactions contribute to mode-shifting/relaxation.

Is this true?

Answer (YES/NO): YES